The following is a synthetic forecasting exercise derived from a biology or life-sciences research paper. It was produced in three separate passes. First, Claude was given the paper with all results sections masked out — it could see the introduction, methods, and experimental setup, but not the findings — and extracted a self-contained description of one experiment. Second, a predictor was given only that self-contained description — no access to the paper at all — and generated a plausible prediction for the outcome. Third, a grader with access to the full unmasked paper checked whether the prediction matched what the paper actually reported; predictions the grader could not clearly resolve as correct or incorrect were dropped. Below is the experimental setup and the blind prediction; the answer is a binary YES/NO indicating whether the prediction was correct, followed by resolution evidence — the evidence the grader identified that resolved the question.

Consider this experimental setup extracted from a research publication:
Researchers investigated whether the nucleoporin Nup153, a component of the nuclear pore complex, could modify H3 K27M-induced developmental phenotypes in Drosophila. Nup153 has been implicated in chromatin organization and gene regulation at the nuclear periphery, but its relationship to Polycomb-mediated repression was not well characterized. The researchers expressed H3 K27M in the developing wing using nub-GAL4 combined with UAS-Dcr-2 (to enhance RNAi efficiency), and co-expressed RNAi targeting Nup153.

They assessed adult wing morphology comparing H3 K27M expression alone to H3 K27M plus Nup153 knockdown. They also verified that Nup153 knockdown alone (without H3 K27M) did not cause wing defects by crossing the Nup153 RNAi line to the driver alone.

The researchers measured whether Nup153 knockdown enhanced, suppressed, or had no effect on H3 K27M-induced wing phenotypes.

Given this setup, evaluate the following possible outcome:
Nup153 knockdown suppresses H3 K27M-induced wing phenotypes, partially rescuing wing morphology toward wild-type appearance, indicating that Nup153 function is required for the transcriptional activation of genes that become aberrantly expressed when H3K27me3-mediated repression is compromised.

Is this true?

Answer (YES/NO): NO